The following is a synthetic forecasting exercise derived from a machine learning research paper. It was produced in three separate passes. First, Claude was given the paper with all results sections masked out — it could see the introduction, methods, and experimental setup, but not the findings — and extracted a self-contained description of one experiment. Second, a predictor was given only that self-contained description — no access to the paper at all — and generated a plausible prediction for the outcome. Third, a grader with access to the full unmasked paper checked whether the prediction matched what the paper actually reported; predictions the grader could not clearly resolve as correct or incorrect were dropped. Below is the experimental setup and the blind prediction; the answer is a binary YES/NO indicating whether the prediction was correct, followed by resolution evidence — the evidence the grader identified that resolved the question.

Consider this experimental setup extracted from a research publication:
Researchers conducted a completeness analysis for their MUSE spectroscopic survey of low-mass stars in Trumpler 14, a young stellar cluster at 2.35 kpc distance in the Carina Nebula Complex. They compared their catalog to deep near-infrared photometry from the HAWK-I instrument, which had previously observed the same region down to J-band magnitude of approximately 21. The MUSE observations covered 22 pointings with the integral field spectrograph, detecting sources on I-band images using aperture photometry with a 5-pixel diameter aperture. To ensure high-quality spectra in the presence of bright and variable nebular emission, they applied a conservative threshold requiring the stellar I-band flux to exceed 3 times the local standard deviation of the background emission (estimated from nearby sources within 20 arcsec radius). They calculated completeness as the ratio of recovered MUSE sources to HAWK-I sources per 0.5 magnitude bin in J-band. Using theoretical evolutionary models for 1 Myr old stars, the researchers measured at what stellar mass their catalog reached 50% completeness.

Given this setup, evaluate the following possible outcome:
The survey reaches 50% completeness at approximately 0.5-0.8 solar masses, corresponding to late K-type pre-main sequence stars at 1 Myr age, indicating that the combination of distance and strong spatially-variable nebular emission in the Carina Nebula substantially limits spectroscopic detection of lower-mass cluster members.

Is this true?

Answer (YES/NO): YES